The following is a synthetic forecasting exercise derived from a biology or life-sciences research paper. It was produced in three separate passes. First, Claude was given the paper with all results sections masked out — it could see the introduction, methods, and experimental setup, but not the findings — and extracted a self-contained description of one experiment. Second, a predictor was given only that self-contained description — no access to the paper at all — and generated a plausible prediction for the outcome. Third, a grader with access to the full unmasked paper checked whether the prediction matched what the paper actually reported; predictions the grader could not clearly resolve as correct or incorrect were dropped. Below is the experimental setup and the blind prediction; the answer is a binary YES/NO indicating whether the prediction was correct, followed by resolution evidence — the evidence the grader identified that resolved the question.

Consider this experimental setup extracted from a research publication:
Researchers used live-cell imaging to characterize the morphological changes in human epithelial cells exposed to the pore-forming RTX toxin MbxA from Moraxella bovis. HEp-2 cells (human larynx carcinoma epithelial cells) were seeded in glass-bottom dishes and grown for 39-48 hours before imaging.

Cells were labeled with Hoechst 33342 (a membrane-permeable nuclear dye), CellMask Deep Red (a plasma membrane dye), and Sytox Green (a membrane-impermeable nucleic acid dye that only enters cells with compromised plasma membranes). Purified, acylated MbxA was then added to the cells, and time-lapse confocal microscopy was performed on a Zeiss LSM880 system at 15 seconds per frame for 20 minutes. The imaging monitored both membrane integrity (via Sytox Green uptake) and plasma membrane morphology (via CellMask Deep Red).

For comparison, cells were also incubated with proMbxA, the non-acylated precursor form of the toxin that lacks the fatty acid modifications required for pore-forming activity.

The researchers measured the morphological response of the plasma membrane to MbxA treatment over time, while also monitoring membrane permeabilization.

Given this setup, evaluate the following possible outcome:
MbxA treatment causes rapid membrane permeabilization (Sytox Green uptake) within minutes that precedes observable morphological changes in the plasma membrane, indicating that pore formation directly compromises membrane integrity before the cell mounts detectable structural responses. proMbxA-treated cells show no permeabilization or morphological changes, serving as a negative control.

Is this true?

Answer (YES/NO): NO